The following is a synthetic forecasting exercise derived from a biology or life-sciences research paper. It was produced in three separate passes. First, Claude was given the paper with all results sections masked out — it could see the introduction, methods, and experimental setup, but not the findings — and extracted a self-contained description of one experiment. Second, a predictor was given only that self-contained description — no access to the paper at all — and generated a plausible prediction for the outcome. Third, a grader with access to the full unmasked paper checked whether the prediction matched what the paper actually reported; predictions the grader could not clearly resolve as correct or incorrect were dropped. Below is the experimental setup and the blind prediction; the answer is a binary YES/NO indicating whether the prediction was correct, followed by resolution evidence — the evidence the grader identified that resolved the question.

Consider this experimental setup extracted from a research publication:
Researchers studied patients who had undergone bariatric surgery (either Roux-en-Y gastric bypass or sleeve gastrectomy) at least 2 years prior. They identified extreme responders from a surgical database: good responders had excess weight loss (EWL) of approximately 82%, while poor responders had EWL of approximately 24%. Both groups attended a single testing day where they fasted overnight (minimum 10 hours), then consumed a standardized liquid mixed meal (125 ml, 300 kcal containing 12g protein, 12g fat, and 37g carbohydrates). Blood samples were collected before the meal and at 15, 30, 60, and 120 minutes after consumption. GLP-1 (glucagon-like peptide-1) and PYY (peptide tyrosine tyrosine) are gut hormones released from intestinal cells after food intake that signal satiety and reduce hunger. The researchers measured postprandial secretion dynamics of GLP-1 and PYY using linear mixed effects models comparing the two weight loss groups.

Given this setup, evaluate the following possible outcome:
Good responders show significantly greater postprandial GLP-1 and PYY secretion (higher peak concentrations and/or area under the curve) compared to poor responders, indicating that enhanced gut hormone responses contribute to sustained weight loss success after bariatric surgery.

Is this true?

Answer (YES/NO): YES